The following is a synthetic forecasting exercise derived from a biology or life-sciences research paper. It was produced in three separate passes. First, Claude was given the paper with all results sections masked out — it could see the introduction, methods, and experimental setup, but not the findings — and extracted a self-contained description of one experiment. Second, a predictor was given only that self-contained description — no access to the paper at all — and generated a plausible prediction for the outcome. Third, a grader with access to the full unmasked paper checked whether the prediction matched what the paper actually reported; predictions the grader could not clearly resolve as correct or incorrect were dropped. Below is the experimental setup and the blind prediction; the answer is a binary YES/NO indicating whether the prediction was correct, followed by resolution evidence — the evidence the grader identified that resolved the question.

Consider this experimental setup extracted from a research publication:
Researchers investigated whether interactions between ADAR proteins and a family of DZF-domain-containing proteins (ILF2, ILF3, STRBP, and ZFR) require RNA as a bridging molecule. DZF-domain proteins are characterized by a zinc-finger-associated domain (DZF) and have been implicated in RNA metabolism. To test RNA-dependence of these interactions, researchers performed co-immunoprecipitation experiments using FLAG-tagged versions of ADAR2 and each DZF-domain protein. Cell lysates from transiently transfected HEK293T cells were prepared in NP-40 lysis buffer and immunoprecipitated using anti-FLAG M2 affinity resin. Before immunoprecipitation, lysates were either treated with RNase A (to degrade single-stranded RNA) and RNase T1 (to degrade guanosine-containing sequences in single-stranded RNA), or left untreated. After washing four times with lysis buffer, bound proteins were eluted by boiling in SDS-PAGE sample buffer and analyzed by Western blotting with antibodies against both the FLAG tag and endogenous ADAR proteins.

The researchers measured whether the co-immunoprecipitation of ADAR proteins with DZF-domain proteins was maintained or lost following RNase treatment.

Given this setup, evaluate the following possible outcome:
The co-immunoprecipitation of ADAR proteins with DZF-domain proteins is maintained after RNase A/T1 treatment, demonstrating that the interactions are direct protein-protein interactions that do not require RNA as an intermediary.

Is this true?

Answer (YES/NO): NO